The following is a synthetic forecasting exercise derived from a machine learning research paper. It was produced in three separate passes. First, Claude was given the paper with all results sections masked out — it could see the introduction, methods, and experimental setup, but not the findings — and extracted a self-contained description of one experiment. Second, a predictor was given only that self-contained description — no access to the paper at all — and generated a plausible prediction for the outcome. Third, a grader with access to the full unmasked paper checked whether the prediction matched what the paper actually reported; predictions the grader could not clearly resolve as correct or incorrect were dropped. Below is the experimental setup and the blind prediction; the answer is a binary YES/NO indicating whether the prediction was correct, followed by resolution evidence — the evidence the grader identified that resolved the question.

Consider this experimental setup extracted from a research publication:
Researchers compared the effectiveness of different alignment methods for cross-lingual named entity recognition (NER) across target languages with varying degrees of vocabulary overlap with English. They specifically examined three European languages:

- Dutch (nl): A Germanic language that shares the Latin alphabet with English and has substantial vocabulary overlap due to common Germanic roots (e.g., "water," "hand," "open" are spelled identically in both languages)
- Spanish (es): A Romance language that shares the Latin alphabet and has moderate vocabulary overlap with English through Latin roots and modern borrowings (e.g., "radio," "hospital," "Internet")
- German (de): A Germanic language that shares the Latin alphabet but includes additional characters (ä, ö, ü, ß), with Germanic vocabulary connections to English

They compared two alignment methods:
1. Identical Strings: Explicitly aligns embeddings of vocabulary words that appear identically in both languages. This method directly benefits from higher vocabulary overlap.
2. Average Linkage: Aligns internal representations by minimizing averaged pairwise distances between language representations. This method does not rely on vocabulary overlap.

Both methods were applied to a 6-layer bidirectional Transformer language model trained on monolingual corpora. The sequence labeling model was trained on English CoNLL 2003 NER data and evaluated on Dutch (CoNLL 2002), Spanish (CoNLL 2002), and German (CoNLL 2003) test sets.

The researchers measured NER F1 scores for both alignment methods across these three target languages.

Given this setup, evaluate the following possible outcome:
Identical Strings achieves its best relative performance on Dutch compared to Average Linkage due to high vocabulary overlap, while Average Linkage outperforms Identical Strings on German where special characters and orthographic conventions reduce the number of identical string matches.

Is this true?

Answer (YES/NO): NO